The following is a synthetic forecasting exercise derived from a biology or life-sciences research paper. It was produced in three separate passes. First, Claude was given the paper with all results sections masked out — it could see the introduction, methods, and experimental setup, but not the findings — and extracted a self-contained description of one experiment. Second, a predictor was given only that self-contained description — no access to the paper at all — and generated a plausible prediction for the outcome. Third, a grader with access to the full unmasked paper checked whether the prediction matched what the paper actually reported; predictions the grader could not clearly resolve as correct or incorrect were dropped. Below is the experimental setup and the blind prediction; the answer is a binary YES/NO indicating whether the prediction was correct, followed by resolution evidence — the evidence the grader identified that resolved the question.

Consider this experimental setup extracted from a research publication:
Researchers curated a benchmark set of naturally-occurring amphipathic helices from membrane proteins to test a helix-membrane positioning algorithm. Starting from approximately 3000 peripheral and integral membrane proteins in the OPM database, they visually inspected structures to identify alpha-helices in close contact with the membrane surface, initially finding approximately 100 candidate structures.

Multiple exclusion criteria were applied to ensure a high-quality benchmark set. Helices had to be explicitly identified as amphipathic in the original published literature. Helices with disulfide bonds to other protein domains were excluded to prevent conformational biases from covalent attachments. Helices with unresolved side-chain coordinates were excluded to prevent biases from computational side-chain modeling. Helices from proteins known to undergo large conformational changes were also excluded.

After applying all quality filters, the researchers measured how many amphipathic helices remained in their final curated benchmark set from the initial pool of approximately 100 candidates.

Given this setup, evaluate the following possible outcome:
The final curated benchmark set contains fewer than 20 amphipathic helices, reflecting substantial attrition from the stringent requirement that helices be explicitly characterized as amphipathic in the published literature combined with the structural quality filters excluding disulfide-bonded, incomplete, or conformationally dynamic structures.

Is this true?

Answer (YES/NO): NO